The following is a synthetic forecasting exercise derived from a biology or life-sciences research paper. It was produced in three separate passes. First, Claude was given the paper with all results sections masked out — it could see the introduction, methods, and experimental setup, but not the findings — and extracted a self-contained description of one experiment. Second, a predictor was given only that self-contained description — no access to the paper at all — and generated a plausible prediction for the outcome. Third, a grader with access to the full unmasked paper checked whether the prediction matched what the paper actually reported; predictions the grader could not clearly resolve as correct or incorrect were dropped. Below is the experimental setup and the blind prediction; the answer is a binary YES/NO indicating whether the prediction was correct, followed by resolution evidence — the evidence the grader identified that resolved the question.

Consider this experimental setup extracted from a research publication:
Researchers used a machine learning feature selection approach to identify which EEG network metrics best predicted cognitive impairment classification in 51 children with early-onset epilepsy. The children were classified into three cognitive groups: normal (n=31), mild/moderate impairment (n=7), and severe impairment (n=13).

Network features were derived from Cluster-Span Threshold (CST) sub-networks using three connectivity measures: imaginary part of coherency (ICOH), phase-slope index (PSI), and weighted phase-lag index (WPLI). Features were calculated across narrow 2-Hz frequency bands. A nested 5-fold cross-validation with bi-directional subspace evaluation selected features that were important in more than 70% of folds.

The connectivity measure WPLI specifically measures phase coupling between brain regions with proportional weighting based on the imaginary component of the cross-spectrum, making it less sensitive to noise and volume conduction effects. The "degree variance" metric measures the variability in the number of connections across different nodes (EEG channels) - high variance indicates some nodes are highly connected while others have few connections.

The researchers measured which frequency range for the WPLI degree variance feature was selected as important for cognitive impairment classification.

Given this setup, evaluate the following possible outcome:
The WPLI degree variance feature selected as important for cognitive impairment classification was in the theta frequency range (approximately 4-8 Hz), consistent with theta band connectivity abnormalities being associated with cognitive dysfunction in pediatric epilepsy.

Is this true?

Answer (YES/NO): NO